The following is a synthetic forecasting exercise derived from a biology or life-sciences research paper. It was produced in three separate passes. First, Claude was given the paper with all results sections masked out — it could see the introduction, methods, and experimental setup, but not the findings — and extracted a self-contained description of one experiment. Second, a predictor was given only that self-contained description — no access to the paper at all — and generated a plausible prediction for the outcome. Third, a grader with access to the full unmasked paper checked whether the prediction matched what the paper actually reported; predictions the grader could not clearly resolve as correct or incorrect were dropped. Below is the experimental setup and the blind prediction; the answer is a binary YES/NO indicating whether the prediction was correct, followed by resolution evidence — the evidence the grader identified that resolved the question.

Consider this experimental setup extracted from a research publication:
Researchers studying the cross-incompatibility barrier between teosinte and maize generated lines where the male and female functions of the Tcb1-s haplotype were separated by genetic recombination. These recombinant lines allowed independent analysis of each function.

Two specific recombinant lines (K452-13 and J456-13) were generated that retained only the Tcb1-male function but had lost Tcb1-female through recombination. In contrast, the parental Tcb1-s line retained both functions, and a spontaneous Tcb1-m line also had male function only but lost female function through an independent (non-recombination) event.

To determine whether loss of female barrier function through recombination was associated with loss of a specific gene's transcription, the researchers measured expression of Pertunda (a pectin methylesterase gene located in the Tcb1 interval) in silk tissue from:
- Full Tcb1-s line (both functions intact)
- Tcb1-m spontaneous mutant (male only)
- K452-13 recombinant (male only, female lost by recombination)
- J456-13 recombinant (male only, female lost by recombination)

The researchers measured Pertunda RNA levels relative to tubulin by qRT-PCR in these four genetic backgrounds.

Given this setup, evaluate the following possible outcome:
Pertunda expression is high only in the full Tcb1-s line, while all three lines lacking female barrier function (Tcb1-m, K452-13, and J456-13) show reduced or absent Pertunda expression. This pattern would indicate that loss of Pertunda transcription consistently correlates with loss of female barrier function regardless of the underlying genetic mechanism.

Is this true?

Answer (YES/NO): YES